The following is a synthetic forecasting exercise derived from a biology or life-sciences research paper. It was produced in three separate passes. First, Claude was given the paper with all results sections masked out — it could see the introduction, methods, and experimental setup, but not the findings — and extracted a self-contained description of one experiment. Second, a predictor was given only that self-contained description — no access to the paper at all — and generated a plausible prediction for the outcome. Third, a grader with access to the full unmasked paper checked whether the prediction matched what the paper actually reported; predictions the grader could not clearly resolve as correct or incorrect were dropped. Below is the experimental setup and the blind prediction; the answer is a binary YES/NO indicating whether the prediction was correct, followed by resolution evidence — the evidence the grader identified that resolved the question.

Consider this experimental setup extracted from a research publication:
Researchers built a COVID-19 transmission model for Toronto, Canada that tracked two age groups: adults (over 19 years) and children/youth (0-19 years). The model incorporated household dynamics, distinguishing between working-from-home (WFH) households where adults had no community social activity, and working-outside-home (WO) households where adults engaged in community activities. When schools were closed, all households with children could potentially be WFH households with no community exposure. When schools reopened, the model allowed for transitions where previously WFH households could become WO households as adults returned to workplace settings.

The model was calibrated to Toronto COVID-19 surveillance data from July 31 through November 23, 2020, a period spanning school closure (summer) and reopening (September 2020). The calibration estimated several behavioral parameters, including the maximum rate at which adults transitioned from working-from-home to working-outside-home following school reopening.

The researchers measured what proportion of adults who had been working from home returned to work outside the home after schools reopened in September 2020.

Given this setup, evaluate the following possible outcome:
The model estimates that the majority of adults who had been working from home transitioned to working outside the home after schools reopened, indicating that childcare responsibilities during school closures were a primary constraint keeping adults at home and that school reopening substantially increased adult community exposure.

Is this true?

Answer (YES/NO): NO